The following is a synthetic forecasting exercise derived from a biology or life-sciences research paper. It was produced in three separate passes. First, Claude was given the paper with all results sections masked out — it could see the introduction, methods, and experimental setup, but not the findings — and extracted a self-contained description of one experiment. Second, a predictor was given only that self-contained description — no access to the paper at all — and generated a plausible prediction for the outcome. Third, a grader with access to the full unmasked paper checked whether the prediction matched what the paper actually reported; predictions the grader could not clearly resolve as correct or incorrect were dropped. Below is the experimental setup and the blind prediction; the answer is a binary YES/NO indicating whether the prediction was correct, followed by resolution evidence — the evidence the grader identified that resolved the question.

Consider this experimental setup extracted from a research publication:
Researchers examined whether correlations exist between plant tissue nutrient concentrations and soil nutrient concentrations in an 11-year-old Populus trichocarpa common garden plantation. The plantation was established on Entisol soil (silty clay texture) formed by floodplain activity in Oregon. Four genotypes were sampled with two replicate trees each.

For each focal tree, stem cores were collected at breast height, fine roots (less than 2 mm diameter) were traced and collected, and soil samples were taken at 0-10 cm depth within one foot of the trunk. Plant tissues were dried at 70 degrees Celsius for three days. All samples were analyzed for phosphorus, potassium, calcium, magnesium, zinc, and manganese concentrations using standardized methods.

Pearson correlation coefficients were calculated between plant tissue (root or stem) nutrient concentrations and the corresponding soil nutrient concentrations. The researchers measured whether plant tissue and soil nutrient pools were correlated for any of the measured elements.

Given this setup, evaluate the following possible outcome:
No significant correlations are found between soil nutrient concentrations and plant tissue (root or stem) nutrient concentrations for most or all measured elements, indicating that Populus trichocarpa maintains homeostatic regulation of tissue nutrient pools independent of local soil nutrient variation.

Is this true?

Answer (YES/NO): YES